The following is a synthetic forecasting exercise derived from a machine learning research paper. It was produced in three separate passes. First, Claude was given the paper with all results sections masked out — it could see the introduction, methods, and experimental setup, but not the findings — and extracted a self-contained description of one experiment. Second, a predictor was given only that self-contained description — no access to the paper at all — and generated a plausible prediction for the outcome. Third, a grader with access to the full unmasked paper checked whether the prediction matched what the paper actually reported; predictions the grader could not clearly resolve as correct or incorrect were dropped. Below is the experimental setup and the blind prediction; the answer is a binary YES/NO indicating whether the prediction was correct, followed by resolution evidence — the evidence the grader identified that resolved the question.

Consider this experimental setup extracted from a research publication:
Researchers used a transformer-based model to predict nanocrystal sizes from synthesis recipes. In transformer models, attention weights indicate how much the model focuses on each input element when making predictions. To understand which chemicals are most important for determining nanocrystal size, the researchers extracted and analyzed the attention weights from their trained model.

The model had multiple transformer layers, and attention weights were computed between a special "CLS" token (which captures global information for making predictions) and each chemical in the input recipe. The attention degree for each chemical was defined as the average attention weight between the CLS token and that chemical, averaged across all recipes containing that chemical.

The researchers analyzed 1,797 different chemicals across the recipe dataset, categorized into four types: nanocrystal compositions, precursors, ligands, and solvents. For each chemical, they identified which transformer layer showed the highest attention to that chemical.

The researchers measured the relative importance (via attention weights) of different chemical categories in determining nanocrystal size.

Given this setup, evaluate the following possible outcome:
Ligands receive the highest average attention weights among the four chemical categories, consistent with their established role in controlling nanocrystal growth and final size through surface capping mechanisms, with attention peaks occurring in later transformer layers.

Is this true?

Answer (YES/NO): NO